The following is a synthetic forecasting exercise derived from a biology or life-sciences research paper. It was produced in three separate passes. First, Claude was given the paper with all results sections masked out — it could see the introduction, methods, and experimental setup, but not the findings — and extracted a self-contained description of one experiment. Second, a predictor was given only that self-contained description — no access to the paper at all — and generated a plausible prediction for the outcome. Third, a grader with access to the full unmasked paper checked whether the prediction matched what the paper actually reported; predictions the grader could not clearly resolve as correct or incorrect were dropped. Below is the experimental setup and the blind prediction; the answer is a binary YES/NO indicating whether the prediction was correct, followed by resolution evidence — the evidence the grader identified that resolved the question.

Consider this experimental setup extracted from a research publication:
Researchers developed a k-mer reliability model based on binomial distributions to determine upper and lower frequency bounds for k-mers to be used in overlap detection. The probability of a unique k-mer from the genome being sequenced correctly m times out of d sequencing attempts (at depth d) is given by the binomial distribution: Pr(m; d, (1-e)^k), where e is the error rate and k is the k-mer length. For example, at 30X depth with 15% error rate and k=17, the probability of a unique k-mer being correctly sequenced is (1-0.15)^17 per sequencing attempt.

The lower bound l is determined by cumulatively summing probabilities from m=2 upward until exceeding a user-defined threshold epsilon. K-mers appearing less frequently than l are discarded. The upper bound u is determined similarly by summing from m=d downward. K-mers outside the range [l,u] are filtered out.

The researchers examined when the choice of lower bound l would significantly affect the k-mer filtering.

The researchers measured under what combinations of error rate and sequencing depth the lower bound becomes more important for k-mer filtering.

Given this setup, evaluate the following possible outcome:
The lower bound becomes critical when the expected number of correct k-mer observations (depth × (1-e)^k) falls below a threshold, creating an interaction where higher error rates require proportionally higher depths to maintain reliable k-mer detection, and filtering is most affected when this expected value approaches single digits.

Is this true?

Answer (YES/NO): NO